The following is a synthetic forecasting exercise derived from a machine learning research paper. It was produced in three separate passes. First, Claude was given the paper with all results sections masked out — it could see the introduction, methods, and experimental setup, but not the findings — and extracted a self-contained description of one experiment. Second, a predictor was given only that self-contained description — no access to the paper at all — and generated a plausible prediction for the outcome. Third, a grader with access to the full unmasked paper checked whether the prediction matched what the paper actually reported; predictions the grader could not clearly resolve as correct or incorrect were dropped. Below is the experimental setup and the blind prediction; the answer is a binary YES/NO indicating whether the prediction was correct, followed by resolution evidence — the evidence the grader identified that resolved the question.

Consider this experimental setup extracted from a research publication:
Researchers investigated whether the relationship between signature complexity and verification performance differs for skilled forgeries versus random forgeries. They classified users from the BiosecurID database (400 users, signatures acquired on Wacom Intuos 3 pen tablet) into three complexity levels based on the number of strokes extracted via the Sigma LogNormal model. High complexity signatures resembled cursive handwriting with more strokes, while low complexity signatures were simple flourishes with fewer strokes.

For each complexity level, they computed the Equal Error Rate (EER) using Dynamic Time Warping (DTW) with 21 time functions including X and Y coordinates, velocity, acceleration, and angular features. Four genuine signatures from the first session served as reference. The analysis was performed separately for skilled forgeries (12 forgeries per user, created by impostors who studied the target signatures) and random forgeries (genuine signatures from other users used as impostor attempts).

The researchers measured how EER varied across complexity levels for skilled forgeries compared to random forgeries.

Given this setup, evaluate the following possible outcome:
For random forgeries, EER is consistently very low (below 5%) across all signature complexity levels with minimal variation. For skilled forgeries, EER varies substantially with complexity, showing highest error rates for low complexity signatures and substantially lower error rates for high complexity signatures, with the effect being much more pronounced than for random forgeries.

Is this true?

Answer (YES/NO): YES